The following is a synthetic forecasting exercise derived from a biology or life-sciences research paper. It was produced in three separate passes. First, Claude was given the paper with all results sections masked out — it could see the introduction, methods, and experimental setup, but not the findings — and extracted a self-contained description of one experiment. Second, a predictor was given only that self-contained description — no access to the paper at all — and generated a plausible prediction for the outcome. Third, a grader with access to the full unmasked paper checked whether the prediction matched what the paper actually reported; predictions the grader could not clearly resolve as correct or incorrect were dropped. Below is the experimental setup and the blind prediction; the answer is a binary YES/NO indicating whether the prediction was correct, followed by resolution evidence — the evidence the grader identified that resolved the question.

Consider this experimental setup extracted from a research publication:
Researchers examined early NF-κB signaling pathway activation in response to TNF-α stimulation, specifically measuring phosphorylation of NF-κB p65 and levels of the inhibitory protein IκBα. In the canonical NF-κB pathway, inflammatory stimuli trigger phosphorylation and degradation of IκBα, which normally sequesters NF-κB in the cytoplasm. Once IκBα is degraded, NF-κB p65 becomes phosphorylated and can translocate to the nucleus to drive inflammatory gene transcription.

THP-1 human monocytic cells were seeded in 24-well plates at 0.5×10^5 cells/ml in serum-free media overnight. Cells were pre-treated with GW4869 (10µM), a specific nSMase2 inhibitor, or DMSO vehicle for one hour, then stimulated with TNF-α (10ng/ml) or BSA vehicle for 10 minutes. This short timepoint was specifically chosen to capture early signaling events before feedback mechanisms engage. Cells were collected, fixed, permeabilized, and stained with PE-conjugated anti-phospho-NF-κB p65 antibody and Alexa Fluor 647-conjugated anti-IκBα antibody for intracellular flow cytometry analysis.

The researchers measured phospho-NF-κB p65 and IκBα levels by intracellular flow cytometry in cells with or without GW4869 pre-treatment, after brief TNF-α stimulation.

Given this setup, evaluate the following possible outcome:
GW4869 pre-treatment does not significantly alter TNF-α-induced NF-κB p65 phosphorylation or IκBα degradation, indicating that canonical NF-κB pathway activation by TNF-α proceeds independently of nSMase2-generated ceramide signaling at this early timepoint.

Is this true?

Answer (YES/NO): NO